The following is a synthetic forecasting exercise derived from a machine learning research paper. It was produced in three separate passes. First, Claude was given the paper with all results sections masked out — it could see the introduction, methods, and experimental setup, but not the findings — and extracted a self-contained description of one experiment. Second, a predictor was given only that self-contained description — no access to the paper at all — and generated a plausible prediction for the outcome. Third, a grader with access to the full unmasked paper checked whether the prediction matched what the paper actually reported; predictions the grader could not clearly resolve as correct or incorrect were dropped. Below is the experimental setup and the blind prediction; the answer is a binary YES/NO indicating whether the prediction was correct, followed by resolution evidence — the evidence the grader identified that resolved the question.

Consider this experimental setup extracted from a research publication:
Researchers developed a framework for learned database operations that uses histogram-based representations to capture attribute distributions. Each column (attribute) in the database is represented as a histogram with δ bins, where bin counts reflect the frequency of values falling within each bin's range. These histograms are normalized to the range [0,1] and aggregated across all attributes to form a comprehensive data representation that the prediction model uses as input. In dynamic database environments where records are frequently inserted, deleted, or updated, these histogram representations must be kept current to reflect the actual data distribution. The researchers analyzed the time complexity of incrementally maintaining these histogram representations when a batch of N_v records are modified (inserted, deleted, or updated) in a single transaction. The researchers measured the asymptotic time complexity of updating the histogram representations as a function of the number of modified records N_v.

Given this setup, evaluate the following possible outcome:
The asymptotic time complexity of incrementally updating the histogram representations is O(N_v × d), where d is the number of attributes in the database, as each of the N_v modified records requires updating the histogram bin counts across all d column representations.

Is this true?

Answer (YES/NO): NO